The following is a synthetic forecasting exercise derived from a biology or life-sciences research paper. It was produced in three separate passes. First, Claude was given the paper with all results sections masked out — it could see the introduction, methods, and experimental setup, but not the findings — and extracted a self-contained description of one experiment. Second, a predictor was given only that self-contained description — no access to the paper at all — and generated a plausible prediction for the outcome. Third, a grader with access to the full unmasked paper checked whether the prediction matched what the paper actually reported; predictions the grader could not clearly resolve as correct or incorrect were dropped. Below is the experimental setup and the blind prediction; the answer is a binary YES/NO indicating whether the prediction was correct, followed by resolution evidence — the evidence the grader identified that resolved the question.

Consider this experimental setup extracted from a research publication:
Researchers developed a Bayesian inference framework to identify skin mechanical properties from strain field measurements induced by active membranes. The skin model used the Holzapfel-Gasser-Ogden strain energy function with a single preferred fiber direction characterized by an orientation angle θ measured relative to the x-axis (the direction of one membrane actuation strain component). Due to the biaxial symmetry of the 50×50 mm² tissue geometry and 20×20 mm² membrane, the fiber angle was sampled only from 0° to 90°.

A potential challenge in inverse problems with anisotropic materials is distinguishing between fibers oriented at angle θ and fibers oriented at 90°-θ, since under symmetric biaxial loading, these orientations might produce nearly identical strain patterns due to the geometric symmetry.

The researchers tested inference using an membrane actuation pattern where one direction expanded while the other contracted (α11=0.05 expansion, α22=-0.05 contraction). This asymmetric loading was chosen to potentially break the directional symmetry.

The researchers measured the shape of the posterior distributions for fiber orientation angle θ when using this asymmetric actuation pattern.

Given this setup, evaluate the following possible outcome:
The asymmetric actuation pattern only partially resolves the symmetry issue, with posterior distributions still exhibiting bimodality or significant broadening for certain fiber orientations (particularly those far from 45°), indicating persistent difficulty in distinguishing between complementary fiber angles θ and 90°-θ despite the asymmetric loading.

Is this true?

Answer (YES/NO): NO